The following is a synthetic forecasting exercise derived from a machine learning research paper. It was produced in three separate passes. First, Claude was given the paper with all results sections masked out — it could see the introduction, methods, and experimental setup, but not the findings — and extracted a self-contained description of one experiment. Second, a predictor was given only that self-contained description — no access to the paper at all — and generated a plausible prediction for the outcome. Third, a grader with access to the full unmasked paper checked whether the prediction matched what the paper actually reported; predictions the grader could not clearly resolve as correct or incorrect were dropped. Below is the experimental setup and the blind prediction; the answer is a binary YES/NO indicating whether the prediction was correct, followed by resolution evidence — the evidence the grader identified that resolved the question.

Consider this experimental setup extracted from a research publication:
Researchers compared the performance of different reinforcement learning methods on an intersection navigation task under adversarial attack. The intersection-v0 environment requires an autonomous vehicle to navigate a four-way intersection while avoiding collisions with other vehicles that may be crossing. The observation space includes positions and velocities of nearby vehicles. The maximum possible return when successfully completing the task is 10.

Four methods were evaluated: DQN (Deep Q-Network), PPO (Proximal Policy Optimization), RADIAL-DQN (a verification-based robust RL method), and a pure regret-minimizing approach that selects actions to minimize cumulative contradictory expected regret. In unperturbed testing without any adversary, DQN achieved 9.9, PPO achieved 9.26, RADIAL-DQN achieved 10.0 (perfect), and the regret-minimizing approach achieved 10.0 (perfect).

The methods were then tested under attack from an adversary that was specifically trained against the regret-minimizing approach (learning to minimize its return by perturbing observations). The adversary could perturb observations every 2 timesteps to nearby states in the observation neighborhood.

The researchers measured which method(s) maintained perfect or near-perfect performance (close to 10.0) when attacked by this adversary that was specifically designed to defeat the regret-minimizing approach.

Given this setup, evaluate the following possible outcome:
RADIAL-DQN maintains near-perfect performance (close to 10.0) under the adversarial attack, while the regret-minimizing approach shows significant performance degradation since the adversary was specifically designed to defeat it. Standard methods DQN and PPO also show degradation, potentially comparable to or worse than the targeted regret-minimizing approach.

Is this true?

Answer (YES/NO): NO